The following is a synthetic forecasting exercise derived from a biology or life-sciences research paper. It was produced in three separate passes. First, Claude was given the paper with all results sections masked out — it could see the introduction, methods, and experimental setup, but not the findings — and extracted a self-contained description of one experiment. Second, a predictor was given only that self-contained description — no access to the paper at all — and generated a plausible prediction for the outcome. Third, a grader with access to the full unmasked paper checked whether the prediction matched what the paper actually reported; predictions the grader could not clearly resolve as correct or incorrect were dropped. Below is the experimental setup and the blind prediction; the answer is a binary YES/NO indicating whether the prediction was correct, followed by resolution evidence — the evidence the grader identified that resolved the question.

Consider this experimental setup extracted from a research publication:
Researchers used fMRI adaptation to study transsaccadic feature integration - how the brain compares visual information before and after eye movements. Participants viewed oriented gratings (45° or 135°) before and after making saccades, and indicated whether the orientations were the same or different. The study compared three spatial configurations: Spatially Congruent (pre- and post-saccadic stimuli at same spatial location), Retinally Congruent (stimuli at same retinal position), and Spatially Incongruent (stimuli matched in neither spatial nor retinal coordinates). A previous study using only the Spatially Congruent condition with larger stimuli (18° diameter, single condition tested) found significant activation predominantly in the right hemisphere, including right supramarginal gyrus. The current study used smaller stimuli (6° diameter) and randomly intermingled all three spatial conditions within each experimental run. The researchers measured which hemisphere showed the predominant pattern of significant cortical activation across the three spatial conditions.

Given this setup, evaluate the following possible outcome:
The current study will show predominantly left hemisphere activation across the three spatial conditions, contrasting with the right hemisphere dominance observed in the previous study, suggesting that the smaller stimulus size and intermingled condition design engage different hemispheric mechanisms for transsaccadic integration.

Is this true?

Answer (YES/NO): YES